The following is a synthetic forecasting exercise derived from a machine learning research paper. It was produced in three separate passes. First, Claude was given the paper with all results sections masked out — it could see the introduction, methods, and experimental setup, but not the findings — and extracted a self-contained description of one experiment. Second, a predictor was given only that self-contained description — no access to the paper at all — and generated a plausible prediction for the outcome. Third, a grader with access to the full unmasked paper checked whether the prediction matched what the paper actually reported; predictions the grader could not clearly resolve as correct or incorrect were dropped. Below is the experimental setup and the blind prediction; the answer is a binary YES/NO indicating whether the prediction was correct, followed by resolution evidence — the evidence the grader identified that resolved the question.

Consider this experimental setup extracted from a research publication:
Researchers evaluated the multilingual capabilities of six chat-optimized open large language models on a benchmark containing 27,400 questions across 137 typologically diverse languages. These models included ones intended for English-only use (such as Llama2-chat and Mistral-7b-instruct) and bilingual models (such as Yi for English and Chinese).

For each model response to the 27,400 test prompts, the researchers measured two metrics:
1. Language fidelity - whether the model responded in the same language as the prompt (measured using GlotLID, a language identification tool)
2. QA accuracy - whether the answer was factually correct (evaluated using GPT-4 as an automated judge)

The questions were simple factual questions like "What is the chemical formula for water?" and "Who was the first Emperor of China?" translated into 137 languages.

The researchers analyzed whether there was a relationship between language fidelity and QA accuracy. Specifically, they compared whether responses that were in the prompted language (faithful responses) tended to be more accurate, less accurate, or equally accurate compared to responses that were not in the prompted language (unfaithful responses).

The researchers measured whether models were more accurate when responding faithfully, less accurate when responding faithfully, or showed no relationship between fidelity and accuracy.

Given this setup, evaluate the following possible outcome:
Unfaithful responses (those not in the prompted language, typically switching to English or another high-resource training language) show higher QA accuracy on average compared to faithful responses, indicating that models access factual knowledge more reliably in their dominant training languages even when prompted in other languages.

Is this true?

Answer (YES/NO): NO